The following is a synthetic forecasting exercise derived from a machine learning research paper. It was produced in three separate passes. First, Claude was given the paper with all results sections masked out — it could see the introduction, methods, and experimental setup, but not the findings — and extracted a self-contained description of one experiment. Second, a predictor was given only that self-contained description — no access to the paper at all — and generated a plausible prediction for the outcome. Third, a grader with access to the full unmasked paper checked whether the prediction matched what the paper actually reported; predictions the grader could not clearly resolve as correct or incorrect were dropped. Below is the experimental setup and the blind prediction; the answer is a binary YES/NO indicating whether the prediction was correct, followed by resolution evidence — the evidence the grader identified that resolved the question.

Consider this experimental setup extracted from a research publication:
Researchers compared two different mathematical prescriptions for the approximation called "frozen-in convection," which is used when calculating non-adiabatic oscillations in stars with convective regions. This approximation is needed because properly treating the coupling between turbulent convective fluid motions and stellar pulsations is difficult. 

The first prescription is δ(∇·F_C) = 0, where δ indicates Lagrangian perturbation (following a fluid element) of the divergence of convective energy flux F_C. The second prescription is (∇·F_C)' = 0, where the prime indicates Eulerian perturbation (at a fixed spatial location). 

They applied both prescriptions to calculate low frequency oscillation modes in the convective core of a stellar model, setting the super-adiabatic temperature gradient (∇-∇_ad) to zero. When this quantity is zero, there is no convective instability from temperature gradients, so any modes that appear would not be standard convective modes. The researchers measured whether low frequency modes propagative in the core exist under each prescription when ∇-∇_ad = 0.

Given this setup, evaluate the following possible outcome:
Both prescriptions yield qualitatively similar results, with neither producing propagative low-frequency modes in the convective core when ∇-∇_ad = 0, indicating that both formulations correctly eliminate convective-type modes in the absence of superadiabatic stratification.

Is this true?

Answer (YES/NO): NO